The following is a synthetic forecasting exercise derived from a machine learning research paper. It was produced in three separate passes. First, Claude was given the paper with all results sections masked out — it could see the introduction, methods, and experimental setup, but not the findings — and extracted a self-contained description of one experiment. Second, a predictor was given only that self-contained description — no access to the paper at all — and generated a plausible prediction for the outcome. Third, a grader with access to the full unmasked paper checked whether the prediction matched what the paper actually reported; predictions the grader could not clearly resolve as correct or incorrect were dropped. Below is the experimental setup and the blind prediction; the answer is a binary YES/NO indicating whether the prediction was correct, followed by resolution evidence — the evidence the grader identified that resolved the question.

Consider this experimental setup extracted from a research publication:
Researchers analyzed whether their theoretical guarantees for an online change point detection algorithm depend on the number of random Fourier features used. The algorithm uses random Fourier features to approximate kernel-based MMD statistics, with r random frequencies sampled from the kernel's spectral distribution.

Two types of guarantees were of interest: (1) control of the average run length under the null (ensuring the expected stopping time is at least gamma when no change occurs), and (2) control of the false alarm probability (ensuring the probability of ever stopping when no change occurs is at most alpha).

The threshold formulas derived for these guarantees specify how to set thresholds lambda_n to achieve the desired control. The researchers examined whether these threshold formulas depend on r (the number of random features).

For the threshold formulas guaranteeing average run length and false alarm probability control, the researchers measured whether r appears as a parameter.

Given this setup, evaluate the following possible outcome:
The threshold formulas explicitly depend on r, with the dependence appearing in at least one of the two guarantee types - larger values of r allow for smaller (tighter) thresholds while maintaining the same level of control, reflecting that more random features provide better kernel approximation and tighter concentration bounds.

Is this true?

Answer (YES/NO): NO